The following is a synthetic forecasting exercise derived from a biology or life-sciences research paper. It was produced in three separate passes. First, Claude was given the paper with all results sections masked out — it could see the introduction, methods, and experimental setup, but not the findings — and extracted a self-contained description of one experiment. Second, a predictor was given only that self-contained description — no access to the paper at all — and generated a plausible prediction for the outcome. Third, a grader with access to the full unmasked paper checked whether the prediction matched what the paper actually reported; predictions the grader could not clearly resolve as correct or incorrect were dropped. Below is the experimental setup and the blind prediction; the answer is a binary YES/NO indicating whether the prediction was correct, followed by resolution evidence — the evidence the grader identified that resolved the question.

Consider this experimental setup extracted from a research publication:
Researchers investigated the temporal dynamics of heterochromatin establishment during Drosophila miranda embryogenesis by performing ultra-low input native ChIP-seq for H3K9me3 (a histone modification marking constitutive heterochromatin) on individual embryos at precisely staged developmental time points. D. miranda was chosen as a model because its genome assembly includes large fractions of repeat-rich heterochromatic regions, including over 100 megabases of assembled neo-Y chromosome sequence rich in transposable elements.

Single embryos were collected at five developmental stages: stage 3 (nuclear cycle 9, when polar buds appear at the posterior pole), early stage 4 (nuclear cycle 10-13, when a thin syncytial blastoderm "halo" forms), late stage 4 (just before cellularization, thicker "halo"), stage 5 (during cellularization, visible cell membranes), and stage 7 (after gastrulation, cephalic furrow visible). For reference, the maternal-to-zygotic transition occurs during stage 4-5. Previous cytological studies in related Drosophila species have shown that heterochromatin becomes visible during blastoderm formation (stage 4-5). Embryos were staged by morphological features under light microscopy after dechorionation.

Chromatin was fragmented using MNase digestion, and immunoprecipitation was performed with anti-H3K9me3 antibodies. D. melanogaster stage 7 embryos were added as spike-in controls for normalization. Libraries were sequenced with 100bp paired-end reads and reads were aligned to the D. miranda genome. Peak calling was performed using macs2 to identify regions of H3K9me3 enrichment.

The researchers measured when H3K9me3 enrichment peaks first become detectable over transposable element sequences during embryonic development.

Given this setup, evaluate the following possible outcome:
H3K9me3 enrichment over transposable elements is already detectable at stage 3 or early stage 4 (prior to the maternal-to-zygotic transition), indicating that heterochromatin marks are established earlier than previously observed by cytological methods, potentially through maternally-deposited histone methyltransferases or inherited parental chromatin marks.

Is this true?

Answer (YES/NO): YES